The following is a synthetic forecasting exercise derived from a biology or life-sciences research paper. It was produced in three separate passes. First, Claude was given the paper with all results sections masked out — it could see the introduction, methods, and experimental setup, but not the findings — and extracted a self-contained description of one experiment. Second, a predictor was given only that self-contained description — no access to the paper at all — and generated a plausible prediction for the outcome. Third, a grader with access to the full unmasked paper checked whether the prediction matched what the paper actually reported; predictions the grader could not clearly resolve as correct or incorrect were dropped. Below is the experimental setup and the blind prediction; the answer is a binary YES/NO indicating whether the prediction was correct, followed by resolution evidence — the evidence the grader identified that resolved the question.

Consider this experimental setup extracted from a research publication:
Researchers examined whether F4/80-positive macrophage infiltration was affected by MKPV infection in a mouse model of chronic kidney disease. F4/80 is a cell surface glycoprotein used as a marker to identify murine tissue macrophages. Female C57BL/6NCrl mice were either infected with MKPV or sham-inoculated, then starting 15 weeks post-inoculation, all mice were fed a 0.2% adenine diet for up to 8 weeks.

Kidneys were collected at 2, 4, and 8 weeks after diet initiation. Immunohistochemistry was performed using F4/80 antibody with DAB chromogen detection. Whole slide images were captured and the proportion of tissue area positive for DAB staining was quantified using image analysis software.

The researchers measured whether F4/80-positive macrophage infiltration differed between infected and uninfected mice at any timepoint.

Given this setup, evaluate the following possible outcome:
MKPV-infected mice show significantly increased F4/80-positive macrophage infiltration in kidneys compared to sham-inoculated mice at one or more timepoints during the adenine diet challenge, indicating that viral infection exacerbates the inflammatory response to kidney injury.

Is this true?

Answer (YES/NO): NO